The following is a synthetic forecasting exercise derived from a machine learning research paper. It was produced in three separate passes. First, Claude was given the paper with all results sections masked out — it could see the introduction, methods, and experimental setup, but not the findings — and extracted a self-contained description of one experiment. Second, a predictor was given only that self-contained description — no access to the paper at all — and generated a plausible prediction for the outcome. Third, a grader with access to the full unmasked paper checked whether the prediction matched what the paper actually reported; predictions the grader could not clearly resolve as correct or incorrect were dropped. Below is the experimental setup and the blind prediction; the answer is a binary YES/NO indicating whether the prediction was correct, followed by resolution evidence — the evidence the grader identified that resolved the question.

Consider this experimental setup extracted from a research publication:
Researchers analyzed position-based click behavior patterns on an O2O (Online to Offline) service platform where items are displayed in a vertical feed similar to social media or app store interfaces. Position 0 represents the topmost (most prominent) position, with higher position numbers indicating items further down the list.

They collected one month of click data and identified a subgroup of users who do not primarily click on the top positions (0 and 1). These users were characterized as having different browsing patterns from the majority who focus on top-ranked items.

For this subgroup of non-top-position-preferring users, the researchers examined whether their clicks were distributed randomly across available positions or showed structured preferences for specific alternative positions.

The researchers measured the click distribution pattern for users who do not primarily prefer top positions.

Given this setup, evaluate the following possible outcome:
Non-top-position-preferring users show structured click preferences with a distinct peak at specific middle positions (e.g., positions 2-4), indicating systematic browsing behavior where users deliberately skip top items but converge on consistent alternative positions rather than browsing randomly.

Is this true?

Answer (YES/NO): NO